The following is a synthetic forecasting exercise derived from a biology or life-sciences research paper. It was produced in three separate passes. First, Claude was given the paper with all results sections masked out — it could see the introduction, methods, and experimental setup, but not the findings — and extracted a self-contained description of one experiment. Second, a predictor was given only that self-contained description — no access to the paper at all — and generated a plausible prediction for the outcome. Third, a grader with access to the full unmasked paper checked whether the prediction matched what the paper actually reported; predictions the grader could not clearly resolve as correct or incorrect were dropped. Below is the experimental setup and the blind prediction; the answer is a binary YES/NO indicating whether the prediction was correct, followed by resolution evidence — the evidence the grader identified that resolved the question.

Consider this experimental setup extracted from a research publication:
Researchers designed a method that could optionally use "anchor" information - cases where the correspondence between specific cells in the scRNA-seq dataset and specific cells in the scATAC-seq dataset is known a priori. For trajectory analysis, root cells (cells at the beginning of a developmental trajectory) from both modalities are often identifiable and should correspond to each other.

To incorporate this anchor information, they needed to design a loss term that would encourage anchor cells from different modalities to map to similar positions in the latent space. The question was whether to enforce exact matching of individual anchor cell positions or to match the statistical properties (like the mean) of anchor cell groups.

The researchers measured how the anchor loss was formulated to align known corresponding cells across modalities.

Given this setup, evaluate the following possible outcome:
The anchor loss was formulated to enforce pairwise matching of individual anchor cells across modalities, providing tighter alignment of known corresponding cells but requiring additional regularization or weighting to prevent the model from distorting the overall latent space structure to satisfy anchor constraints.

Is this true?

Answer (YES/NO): NO